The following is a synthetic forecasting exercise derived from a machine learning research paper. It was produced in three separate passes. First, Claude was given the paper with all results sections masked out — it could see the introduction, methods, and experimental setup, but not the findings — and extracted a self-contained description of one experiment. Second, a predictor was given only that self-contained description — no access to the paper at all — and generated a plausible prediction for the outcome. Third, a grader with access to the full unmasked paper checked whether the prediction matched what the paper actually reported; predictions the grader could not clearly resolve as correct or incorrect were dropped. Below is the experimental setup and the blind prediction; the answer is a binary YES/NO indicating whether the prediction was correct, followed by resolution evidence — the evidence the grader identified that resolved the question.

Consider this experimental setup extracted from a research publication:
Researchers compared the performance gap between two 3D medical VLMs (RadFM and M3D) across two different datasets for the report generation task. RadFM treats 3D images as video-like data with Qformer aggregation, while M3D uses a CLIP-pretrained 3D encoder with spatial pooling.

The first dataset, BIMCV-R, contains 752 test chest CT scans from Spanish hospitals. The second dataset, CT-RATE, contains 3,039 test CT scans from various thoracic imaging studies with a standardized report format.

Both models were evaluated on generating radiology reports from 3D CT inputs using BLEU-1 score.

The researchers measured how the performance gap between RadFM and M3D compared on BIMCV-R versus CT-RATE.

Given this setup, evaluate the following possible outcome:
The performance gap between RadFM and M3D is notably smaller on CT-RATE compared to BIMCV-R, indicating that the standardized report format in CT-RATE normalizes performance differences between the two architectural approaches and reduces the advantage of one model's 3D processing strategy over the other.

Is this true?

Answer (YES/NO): YES